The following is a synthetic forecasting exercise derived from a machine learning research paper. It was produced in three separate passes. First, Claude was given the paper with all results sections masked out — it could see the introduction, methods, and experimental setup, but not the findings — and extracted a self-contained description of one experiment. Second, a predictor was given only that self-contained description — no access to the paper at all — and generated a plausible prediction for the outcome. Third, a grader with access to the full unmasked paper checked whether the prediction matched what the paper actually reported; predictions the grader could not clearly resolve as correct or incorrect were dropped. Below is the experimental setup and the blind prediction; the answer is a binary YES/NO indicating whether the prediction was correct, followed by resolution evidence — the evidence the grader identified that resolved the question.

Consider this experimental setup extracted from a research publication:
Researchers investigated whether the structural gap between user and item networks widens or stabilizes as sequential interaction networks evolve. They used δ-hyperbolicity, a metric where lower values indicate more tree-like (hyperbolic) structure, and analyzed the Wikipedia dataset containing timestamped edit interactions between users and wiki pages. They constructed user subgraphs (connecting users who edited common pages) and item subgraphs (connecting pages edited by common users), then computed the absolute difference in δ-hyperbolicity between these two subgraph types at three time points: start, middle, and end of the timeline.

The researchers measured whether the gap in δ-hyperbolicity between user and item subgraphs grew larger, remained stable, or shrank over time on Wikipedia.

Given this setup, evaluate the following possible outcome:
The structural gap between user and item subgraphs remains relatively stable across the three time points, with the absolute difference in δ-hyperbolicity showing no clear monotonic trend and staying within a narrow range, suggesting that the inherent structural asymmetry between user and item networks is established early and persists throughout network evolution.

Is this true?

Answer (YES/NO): NO